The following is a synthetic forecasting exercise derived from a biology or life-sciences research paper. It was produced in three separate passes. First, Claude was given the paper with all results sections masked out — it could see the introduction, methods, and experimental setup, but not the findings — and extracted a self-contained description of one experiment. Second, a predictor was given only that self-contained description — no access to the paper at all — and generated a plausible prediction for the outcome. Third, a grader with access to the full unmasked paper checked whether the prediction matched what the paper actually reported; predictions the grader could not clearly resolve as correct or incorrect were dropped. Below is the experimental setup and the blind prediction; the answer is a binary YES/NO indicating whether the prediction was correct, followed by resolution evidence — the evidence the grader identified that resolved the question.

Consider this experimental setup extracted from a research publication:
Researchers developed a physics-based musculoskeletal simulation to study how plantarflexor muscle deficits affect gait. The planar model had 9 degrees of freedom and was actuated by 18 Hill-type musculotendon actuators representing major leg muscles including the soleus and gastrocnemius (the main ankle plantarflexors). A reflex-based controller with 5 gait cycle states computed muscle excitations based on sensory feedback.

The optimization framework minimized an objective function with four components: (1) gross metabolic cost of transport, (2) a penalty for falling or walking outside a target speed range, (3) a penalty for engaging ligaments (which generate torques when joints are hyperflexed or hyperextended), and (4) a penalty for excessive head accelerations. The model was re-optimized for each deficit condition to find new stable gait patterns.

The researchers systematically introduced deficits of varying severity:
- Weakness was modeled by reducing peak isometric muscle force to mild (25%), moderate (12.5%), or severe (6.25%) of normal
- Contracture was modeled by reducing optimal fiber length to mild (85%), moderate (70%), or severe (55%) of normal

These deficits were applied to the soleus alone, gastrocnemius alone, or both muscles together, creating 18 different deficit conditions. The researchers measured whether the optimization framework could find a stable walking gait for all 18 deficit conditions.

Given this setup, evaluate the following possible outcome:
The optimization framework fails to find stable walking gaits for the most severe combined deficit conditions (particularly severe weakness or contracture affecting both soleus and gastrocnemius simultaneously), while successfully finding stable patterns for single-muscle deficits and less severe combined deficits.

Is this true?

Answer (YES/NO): NO